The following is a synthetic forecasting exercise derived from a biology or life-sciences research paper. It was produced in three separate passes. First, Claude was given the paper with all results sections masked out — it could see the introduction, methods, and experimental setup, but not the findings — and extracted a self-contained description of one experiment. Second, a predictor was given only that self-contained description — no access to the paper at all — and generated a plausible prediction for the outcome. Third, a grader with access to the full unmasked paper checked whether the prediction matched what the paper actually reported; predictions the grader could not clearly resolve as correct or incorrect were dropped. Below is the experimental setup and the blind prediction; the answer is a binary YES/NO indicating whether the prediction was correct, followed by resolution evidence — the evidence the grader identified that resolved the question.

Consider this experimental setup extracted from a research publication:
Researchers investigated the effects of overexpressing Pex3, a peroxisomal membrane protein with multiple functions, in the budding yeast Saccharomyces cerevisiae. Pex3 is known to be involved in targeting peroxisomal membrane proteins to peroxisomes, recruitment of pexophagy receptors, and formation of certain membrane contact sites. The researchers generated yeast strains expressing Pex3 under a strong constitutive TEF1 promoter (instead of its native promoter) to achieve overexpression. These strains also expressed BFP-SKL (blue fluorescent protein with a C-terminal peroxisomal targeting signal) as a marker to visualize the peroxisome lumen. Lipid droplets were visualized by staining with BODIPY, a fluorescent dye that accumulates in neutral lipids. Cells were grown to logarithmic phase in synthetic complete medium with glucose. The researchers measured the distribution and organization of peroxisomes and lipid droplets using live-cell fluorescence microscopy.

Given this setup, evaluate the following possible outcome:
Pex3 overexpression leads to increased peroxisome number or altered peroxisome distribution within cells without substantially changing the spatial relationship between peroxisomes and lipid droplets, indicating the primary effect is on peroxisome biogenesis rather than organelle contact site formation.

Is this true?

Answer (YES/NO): NO